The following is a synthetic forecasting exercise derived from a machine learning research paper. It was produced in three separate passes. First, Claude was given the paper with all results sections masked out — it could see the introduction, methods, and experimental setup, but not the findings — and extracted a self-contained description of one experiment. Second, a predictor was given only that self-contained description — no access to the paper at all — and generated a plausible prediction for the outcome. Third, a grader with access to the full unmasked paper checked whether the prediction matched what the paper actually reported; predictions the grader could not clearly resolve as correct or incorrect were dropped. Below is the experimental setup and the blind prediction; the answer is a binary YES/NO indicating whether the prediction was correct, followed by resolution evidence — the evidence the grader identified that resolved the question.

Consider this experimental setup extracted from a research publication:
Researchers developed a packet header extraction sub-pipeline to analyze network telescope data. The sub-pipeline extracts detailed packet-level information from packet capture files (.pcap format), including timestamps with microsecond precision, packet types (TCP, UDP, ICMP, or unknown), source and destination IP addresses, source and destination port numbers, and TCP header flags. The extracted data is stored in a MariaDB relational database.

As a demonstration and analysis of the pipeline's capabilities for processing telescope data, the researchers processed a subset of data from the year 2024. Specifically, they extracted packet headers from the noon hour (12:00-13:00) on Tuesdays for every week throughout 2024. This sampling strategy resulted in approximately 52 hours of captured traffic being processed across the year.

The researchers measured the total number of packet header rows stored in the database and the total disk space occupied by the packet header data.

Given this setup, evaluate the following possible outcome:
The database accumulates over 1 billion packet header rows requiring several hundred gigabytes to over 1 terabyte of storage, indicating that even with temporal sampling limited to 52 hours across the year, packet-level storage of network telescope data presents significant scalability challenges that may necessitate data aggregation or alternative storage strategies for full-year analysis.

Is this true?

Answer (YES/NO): YES